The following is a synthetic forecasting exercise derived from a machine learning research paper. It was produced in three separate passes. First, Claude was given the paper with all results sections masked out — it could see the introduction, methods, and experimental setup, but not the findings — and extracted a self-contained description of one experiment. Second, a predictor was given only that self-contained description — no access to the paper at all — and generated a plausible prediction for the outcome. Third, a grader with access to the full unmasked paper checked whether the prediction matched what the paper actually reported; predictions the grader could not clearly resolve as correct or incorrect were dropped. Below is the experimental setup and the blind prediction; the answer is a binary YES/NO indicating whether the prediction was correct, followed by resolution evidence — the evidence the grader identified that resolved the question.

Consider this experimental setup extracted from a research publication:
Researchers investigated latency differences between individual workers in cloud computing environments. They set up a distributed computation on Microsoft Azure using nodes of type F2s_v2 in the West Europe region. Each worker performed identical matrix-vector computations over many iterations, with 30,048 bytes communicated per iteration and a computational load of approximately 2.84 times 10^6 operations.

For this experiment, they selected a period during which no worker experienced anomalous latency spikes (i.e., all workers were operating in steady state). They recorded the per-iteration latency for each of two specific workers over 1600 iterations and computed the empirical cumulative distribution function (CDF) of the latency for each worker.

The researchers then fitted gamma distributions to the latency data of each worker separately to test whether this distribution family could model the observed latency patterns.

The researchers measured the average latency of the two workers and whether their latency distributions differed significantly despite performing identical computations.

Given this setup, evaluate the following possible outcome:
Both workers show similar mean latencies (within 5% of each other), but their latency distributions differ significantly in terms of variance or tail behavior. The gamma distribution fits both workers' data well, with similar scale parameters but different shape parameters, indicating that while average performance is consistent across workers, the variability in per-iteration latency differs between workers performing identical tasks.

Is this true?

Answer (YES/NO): NO